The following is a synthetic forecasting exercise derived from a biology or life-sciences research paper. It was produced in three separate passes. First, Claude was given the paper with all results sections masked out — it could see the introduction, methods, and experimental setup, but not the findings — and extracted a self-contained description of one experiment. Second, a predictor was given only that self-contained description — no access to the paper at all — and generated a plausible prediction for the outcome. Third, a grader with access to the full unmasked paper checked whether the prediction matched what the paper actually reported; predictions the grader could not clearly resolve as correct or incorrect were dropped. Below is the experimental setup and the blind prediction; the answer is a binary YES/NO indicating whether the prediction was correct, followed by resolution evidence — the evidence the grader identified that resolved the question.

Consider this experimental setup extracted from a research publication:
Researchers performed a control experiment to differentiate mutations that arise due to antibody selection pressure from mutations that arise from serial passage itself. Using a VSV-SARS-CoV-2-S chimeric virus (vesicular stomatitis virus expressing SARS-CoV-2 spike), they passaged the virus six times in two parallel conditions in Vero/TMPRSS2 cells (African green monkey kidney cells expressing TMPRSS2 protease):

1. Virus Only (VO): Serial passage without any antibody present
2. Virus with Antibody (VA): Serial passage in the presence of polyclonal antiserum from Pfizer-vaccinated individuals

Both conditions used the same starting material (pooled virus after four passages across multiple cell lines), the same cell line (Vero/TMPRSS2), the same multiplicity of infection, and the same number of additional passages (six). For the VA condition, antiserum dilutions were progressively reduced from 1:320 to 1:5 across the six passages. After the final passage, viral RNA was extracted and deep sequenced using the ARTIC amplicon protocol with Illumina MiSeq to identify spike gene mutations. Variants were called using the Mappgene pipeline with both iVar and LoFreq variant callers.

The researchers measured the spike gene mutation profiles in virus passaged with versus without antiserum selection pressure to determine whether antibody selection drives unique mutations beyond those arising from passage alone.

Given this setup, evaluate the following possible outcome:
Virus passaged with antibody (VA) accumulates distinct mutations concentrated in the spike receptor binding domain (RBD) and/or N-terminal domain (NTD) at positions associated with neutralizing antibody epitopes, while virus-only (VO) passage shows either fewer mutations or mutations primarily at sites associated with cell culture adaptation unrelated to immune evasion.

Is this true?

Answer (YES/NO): YES